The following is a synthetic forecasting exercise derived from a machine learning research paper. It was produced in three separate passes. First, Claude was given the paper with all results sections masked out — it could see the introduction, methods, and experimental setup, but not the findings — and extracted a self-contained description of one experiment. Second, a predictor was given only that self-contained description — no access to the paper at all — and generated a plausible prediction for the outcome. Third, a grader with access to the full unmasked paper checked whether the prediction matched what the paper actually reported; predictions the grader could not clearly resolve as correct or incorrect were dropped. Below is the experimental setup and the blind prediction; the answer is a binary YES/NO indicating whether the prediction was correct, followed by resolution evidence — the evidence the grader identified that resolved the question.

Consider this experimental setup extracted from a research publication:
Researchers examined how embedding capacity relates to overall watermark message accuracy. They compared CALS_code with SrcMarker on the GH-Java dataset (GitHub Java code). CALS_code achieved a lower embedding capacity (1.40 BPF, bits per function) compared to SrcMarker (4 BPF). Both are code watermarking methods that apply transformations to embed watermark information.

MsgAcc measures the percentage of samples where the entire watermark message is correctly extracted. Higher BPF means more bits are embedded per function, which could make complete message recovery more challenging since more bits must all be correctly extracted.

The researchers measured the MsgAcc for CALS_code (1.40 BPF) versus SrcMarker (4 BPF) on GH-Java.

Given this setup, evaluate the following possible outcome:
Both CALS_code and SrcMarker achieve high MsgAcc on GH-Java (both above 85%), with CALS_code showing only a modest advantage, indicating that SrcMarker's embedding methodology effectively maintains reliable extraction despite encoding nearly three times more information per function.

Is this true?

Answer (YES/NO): NO